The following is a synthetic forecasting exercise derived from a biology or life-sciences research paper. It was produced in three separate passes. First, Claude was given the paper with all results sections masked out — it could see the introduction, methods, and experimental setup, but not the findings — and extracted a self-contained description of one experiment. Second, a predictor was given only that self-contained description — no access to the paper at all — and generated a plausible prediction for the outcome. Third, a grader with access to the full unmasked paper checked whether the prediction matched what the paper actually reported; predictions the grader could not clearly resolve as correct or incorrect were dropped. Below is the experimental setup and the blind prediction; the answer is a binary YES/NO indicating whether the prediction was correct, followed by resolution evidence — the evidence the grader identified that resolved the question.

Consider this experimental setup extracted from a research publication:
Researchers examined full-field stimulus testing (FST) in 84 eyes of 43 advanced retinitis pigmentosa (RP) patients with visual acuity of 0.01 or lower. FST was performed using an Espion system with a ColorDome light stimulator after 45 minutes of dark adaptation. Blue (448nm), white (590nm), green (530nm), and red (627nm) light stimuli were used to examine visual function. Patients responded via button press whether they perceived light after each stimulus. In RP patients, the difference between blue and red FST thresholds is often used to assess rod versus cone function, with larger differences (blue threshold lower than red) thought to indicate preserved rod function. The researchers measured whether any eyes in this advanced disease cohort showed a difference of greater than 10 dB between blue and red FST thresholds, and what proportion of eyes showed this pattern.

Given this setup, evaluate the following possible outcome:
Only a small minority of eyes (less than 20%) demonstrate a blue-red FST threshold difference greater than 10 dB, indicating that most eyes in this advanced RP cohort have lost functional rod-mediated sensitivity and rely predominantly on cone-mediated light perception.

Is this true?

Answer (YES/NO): NO